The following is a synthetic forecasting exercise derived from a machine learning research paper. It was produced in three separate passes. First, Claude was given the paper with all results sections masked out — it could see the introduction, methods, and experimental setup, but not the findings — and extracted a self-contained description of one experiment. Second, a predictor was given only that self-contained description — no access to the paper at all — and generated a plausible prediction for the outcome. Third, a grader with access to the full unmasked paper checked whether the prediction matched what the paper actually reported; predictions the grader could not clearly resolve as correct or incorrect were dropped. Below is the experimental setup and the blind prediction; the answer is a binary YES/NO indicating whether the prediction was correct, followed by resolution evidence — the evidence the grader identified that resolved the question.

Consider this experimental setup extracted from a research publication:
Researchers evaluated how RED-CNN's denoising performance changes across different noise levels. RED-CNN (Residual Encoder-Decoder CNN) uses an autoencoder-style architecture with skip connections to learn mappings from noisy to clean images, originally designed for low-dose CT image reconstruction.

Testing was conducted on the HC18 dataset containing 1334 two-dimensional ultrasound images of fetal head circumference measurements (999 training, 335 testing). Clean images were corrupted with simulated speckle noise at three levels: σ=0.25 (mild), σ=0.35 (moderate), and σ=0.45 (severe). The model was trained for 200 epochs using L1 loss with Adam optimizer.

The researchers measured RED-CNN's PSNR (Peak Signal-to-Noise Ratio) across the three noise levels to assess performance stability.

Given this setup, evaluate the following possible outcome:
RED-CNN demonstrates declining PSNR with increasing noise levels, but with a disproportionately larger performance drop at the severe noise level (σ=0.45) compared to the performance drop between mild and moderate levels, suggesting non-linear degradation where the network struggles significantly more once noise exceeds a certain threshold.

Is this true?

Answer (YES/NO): NO